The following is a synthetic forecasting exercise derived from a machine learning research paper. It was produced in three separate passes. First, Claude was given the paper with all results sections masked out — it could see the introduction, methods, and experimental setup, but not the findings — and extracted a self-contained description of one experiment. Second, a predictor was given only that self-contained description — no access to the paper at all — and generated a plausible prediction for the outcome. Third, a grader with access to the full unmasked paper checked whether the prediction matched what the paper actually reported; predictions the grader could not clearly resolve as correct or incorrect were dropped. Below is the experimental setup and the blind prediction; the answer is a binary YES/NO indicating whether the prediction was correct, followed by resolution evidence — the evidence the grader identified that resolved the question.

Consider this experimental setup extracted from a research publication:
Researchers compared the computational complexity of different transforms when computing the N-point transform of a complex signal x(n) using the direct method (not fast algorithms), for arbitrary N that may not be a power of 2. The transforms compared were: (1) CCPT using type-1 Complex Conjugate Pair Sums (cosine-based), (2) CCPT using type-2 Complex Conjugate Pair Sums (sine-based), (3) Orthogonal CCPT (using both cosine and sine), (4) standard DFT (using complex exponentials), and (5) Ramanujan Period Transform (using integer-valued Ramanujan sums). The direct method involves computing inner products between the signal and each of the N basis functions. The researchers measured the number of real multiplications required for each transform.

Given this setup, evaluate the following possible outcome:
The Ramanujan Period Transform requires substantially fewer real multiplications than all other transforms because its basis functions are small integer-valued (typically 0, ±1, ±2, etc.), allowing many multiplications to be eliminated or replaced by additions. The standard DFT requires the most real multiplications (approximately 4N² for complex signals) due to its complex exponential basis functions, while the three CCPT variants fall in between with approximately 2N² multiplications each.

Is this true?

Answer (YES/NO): NO